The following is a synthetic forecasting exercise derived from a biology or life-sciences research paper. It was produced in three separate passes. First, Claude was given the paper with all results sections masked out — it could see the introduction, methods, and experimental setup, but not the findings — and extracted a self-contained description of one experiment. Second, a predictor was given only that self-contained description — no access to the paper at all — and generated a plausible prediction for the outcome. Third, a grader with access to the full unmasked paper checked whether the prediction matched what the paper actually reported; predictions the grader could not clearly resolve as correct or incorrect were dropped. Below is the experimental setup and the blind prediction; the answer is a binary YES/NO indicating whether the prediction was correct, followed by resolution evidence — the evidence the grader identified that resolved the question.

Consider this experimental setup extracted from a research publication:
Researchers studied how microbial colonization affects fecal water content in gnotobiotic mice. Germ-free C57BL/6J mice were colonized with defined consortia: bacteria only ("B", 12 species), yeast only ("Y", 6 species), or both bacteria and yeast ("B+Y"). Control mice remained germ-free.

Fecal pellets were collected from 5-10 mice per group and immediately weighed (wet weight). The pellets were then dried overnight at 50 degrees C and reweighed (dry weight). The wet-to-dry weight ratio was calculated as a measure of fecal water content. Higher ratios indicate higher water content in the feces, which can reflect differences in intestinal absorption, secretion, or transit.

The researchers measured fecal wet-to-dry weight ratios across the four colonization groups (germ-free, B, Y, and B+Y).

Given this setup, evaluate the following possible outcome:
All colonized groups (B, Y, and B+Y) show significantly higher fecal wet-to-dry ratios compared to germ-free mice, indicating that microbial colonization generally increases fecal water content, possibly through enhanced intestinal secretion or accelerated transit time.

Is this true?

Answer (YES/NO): NO